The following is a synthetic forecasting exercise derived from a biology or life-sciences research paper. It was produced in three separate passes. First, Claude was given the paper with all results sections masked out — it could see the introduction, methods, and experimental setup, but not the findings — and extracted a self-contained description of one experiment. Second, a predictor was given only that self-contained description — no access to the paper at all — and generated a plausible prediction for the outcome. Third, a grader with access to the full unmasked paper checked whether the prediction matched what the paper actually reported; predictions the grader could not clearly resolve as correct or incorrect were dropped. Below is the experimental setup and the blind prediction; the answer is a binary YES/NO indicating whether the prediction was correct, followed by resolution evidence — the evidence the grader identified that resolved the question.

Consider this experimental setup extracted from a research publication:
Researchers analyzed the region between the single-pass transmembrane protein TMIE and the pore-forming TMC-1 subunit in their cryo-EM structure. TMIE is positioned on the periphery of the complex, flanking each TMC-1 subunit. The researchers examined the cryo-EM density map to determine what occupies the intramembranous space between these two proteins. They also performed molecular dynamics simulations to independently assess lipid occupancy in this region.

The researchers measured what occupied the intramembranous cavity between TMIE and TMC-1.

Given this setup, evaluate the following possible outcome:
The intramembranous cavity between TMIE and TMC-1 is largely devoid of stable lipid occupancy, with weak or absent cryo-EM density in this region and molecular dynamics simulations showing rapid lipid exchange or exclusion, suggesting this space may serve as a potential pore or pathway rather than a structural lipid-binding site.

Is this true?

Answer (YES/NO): NO